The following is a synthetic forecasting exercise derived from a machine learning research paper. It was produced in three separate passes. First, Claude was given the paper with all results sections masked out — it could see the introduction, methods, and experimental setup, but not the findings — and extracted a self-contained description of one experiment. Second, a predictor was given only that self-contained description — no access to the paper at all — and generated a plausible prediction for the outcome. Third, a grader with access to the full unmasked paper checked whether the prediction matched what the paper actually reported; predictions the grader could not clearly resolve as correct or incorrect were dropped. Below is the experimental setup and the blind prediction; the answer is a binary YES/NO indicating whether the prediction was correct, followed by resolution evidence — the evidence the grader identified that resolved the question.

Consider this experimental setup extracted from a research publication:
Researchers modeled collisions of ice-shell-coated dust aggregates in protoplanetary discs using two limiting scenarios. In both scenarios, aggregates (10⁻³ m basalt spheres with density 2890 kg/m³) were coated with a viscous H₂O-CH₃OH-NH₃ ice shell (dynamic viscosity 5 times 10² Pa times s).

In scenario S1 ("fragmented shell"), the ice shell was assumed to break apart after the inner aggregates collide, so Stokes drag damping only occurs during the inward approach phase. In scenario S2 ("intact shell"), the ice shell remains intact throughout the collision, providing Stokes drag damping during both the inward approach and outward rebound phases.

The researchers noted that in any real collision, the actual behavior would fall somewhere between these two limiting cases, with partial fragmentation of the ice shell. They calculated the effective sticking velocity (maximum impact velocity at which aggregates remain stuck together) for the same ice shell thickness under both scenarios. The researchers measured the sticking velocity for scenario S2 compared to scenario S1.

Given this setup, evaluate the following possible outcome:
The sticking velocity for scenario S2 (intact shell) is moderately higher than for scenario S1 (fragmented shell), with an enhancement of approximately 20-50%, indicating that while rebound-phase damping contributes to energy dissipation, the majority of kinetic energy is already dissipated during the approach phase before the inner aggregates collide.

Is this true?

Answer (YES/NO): NO